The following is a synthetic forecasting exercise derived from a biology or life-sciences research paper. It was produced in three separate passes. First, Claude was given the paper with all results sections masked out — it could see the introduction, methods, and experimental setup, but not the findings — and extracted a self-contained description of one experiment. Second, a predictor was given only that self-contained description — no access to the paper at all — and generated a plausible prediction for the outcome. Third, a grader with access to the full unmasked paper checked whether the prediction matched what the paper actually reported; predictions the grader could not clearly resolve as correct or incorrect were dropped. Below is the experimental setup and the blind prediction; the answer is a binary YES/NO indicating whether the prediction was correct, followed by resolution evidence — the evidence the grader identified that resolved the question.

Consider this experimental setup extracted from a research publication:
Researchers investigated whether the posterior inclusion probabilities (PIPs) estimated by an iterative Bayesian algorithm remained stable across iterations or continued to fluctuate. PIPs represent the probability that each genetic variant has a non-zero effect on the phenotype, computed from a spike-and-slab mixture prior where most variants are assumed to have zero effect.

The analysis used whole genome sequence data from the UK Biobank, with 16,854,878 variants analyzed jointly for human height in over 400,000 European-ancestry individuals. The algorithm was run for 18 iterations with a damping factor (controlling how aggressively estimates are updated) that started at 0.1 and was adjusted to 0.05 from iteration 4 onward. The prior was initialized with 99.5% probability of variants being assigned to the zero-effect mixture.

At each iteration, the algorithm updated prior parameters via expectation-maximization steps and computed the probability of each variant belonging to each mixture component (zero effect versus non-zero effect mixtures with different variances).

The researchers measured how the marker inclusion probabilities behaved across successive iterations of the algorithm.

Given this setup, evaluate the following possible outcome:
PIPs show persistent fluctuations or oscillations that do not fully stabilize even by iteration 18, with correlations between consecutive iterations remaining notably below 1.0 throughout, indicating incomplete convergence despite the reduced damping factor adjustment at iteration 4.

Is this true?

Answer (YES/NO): NO